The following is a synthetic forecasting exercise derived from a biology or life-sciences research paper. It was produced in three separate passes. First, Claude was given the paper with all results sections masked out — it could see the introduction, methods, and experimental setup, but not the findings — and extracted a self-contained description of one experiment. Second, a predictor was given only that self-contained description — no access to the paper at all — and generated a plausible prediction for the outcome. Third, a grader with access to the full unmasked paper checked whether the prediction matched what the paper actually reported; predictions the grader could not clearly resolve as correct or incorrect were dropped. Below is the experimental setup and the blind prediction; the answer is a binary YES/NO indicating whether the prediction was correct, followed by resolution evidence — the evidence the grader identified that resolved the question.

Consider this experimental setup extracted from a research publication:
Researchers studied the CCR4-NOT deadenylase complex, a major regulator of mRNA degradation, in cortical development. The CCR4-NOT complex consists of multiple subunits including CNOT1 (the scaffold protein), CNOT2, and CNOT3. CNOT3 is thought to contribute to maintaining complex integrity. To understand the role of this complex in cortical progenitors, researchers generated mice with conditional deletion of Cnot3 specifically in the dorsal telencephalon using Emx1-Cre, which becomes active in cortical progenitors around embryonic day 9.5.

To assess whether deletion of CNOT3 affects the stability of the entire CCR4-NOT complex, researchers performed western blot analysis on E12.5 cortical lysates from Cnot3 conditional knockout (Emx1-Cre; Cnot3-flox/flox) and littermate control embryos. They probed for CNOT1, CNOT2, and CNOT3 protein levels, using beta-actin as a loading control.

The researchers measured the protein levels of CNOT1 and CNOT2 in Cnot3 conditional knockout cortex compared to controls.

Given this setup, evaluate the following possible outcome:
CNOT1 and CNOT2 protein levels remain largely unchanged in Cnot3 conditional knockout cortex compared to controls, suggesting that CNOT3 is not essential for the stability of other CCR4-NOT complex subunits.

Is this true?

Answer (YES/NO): NO